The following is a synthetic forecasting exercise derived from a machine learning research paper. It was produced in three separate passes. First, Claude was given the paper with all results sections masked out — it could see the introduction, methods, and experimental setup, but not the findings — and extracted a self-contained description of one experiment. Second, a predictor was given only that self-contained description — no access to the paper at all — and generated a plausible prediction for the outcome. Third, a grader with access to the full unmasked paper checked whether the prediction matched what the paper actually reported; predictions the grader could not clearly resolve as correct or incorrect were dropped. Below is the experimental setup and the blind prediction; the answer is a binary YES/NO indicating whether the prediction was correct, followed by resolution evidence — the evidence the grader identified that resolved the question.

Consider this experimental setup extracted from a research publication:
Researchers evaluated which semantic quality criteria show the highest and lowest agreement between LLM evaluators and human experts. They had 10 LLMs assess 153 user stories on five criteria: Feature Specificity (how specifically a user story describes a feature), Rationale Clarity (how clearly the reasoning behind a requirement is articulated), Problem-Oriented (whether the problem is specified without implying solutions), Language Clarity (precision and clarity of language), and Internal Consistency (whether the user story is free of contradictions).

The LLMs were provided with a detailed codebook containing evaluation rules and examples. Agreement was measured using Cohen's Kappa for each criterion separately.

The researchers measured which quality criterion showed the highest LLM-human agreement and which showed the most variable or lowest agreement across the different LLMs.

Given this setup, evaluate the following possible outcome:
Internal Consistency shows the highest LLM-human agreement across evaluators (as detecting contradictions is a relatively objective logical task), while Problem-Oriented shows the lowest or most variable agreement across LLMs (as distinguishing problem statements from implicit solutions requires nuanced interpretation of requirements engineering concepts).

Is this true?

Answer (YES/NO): YES